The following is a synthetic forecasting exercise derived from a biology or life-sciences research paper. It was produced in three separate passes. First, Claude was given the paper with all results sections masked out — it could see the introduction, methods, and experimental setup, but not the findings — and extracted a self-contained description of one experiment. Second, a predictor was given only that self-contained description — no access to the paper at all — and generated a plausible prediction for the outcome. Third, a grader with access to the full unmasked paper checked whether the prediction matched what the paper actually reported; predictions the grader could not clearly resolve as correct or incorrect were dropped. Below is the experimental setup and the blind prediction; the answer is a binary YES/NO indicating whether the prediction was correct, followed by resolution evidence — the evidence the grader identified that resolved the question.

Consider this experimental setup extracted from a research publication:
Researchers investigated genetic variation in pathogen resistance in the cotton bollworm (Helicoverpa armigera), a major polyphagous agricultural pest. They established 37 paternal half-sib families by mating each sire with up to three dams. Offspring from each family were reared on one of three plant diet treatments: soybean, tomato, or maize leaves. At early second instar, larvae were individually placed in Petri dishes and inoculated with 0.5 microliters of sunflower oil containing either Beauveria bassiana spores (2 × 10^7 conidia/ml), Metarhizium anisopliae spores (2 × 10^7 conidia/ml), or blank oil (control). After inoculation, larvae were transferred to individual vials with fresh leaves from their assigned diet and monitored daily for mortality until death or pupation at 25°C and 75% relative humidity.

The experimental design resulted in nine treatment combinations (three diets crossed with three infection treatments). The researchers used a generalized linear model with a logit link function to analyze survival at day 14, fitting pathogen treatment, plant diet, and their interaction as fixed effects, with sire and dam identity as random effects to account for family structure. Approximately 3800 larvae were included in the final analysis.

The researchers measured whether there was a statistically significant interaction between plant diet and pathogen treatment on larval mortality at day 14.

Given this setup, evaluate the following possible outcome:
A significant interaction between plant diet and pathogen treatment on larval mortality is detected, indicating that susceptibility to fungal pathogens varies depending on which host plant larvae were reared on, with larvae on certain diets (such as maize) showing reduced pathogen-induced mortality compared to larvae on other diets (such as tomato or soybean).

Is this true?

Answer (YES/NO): NO